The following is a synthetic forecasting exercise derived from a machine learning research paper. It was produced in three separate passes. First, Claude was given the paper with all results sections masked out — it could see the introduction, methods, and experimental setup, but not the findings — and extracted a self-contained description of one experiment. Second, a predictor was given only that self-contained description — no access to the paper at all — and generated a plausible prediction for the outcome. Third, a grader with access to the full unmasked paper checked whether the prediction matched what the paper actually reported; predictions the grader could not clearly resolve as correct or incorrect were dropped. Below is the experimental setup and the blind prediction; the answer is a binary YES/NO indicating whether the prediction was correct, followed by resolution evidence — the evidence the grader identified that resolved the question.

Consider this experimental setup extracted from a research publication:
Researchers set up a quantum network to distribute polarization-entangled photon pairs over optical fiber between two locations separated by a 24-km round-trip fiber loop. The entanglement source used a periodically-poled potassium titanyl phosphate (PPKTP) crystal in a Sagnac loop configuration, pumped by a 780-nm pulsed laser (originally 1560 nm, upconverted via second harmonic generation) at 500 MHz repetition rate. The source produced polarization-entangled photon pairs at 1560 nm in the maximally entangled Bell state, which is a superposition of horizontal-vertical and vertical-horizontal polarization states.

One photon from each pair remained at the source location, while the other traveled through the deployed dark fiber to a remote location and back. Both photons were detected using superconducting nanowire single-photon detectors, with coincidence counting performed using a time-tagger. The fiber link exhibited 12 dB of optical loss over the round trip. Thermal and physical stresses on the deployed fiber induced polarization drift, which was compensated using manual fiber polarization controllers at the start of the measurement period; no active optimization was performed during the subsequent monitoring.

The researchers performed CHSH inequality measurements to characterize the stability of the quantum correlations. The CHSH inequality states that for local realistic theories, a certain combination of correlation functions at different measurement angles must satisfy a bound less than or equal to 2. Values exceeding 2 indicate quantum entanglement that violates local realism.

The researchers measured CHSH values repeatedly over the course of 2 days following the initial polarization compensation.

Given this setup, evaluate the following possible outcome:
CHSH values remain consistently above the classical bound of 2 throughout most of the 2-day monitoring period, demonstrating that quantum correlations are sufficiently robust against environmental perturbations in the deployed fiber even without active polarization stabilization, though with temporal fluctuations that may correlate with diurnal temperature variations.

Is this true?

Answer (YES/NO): YES